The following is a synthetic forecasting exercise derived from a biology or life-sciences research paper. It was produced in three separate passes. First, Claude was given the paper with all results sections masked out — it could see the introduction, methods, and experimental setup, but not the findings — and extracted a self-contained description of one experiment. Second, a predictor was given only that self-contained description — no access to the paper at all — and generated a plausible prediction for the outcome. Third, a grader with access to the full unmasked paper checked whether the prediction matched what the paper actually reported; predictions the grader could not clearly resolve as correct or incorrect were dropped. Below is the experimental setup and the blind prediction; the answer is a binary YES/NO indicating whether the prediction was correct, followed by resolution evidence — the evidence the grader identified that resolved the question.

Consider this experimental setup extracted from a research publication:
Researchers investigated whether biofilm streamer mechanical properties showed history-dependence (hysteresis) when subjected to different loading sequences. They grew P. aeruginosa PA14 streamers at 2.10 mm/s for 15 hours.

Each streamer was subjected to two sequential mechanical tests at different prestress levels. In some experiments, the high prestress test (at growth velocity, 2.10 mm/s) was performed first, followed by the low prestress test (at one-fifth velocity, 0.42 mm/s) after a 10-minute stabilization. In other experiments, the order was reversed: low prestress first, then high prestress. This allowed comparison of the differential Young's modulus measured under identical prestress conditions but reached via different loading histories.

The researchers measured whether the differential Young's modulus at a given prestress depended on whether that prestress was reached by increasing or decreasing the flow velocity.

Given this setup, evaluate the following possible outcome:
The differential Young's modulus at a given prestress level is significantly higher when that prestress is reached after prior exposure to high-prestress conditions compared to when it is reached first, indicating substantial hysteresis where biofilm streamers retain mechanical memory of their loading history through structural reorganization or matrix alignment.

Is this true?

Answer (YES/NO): NO